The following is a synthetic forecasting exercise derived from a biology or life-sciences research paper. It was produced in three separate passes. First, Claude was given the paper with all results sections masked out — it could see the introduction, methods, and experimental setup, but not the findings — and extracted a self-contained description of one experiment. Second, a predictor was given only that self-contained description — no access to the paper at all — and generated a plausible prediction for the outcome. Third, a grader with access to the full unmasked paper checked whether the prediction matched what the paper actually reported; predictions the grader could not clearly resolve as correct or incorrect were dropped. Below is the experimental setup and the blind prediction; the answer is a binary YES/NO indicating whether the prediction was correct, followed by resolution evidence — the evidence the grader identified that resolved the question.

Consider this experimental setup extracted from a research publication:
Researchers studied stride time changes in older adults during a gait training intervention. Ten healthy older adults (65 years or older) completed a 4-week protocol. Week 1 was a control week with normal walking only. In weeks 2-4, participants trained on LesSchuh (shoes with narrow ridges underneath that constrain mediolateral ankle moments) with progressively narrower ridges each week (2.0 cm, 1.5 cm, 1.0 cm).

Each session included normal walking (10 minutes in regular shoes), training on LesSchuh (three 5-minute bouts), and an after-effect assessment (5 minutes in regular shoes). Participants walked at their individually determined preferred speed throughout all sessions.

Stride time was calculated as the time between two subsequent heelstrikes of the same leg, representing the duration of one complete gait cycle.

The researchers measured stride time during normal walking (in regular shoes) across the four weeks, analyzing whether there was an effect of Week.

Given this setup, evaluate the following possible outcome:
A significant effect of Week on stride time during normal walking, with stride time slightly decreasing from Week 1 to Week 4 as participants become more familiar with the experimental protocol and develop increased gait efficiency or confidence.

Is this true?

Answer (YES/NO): NO